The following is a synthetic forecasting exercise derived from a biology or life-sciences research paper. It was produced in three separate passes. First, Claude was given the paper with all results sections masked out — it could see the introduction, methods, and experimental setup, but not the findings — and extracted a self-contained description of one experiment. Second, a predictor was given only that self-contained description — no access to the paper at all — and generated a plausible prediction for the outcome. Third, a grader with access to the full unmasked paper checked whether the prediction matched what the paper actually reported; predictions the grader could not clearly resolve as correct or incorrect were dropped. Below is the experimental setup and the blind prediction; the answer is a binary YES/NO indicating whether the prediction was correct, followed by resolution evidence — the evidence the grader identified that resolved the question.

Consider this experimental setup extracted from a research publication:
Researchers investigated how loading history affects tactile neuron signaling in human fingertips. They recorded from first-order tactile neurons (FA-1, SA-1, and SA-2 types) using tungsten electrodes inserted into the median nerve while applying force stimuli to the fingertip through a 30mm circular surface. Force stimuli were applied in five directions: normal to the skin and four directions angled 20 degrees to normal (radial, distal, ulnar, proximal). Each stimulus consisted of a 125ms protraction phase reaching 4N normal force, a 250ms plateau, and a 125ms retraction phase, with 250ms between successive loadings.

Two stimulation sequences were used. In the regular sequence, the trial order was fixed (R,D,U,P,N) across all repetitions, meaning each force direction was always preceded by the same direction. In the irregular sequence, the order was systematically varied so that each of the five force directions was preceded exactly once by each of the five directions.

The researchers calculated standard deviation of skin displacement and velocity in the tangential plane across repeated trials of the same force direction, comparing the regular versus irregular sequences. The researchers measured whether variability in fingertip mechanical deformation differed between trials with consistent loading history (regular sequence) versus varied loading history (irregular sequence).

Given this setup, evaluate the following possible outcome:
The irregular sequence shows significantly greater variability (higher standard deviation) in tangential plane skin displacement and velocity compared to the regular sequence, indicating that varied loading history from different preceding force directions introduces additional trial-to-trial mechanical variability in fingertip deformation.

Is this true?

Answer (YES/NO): YES